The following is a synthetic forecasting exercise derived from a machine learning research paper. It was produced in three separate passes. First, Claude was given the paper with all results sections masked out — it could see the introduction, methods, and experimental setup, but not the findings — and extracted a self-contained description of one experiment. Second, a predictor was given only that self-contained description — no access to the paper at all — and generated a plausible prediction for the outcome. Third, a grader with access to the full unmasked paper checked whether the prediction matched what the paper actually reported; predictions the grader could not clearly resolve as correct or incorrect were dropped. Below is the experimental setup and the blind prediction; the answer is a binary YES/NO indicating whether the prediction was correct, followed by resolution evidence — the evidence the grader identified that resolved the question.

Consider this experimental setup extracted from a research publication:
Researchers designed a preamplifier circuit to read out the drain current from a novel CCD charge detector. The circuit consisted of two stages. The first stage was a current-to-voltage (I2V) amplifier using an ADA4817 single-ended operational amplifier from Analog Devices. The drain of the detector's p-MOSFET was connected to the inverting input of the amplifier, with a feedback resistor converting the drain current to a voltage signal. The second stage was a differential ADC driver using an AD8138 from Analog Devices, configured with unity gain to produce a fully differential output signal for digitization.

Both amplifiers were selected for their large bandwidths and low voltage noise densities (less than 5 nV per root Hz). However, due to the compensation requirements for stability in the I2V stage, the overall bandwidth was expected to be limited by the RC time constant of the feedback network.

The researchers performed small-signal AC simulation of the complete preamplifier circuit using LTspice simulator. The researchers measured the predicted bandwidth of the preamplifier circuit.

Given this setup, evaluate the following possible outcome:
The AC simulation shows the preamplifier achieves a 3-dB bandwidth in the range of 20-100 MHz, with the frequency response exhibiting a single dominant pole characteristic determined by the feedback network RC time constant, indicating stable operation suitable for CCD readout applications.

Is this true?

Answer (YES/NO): NO